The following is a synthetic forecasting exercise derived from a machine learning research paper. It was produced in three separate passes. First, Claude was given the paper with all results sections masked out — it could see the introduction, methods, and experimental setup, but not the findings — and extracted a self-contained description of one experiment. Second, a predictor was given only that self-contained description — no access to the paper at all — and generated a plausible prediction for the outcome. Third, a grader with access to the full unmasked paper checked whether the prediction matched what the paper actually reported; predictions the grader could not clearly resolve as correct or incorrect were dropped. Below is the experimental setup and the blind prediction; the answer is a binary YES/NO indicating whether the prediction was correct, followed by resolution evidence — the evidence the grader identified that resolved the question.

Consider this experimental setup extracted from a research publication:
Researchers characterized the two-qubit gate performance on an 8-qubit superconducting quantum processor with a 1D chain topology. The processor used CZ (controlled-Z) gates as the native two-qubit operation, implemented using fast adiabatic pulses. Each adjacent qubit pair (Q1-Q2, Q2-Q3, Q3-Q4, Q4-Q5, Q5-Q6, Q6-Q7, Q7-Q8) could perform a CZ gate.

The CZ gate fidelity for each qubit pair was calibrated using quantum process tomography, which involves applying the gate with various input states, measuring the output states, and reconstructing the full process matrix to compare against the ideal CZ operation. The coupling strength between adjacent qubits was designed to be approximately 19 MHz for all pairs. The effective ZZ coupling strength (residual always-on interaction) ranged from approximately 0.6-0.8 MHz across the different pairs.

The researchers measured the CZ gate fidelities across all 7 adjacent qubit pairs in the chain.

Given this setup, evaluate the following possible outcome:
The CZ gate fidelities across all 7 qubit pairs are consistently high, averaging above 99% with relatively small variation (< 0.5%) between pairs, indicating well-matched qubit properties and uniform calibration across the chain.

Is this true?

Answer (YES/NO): NO